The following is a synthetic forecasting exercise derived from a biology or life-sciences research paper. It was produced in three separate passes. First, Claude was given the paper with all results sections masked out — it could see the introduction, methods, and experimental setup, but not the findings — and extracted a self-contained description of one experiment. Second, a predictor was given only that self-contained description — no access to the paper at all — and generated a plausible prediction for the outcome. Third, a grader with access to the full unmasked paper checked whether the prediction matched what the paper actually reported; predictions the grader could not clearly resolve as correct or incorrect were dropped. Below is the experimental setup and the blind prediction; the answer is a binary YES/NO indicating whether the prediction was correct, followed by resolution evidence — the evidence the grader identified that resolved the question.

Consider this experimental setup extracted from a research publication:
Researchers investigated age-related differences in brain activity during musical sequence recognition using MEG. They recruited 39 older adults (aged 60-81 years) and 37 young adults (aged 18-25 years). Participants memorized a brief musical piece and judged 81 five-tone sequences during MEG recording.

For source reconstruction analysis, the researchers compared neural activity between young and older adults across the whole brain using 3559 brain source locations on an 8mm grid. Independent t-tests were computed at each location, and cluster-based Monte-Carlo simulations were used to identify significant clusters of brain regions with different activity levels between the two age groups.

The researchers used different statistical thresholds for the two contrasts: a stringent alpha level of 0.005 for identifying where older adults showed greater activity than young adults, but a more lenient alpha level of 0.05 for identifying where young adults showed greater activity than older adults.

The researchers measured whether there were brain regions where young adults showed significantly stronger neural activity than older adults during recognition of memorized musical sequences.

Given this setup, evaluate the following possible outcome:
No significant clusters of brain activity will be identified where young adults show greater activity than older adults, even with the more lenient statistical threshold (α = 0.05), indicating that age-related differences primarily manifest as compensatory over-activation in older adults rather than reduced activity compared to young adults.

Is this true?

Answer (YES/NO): NO